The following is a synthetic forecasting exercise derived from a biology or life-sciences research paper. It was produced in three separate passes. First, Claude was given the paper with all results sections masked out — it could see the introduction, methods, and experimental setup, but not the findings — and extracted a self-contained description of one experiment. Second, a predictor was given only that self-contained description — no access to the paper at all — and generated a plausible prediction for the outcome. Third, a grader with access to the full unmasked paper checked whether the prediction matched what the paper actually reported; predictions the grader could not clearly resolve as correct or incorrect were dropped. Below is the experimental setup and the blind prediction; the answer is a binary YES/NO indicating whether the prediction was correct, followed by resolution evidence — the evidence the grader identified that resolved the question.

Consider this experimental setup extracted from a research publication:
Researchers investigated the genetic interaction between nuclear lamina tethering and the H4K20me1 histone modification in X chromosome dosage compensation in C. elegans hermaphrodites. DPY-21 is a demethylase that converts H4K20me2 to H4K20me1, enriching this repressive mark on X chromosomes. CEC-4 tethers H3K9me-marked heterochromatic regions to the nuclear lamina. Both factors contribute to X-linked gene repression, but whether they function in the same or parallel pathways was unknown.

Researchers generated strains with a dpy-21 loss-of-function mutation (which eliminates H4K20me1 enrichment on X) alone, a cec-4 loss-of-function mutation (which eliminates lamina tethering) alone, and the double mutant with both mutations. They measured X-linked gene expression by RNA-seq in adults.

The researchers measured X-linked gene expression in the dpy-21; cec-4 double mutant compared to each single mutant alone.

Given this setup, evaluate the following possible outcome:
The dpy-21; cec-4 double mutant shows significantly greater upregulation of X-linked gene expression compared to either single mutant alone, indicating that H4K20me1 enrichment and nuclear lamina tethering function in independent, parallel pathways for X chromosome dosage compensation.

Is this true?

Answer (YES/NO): YES